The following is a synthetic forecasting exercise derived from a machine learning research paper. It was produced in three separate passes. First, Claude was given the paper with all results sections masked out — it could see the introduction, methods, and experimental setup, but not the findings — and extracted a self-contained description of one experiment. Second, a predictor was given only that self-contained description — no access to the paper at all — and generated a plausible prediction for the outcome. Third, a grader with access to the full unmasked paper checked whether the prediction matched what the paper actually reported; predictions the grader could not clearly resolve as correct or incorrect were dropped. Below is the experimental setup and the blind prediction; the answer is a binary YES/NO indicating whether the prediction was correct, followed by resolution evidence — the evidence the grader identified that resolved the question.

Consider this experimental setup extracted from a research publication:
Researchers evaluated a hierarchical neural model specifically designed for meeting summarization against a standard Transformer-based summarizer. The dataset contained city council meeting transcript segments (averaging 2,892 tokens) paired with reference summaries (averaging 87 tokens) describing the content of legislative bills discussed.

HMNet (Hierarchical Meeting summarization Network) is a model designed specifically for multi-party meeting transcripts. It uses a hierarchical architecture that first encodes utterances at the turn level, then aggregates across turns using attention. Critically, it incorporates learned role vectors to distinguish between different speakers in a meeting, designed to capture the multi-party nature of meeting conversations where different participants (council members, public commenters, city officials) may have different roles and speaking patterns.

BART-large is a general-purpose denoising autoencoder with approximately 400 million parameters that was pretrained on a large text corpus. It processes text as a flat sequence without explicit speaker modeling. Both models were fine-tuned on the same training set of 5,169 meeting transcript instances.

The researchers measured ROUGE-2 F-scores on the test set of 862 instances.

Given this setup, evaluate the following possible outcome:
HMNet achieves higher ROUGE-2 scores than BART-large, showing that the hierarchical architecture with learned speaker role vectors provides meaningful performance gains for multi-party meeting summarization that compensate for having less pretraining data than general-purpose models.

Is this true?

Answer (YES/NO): NO